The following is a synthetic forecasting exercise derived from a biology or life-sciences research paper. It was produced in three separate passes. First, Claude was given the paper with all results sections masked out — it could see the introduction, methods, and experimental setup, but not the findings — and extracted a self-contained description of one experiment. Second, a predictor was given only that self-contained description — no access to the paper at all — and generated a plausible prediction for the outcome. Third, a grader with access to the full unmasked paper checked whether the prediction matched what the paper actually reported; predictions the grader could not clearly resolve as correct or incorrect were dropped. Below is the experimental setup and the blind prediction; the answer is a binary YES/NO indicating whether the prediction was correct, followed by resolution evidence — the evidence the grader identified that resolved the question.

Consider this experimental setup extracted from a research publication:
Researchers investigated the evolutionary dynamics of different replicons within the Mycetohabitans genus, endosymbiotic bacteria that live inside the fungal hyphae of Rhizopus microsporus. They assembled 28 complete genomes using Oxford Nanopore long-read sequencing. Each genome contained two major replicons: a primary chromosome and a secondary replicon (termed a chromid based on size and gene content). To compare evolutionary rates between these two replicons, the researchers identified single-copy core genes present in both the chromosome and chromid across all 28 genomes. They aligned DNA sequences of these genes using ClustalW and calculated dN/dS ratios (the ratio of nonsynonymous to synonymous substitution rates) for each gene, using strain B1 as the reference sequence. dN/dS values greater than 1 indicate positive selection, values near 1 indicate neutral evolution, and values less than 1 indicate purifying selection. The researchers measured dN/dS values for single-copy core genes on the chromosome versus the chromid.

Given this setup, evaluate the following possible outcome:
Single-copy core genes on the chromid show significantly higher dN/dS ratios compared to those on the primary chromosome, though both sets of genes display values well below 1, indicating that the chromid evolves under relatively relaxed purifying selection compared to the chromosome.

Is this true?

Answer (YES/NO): NO